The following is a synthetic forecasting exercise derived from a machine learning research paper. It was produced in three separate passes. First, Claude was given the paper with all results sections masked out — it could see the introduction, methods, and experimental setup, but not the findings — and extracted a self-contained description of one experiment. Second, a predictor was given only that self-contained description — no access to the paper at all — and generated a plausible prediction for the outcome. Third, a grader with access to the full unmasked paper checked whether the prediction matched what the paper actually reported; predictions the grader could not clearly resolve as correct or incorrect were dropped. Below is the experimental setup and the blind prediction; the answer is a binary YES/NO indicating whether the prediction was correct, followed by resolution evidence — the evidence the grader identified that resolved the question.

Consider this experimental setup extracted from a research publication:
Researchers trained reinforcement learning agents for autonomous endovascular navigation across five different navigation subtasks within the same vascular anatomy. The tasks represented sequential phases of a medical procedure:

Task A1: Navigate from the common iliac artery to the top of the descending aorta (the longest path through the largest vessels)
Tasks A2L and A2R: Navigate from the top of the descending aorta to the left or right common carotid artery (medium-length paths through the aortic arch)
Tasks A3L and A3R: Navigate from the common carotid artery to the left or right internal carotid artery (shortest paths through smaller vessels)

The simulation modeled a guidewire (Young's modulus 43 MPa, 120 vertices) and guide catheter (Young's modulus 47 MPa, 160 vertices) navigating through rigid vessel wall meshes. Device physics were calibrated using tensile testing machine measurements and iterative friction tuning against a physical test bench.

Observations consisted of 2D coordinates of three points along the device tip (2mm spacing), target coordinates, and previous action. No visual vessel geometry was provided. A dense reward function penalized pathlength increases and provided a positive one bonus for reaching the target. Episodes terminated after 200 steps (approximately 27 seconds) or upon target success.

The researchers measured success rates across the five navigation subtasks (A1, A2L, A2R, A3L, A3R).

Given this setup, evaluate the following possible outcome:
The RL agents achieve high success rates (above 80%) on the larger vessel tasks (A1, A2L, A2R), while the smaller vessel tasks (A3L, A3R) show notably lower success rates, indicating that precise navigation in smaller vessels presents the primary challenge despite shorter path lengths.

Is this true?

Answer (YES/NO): NO